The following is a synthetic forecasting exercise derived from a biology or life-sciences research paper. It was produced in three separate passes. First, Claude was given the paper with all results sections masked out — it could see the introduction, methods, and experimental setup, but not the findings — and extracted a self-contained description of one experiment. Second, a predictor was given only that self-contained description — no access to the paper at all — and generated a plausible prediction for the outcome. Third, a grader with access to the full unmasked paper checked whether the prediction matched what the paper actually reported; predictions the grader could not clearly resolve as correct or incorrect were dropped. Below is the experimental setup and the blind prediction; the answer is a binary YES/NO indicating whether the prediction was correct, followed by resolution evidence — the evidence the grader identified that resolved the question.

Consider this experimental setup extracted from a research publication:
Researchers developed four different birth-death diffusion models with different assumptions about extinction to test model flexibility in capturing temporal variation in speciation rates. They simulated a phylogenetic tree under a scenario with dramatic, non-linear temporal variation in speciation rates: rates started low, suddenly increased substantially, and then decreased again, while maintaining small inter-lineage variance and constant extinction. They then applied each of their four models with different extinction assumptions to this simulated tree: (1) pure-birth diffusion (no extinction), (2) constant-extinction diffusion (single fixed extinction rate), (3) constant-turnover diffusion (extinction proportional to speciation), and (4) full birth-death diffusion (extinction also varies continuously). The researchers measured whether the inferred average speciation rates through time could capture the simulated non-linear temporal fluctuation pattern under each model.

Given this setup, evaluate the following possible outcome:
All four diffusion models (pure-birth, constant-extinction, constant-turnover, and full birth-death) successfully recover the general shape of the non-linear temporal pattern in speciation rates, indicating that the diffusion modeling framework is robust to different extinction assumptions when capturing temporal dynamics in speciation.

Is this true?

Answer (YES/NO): YES